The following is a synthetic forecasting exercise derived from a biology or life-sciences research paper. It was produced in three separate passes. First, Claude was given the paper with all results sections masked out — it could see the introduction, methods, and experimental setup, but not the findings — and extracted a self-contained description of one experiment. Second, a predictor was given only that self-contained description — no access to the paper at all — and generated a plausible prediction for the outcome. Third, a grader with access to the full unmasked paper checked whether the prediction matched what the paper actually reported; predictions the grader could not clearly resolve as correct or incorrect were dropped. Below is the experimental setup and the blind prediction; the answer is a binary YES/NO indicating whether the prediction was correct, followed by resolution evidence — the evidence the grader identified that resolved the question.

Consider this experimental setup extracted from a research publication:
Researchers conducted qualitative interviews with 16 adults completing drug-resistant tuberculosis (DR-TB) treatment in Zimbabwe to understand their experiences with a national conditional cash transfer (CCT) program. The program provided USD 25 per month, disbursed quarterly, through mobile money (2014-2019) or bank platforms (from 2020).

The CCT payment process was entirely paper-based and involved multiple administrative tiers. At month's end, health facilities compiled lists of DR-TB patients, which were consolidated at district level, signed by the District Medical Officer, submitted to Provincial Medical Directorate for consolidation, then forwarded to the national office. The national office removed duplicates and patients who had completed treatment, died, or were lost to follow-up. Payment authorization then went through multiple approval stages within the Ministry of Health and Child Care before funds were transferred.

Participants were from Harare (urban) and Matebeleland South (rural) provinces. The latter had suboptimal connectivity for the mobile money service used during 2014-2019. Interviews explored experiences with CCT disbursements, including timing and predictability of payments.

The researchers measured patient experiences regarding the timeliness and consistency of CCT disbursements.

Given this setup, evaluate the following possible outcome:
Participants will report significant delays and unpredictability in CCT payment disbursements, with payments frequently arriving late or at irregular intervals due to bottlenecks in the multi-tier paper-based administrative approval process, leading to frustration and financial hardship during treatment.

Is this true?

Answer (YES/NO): NO